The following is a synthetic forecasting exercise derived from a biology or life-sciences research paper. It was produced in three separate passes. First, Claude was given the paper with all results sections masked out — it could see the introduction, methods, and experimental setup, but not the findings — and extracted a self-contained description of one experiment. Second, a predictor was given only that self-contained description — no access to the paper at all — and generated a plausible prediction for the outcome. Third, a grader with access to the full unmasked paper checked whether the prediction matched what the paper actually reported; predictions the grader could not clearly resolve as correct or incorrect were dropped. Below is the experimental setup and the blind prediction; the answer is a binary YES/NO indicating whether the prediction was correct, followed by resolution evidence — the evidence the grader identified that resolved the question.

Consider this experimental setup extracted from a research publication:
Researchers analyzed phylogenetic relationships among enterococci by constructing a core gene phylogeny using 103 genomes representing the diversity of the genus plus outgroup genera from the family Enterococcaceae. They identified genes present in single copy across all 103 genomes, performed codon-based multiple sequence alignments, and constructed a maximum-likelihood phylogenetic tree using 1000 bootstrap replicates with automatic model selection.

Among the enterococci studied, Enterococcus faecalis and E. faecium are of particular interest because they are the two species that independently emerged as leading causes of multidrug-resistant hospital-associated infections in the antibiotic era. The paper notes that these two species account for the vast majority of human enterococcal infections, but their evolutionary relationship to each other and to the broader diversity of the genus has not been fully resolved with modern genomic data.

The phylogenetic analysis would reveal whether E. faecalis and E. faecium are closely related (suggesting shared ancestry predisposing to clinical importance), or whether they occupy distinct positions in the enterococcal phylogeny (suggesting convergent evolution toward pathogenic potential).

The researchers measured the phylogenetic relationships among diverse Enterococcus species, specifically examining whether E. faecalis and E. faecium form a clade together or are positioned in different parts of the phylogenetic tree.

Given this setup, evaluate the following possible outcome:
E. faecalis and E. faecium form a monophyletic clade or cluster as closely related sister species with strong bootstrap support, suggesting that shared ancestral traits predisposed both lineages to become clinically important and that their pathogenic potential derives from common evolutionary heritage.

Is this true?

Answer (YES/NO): NO